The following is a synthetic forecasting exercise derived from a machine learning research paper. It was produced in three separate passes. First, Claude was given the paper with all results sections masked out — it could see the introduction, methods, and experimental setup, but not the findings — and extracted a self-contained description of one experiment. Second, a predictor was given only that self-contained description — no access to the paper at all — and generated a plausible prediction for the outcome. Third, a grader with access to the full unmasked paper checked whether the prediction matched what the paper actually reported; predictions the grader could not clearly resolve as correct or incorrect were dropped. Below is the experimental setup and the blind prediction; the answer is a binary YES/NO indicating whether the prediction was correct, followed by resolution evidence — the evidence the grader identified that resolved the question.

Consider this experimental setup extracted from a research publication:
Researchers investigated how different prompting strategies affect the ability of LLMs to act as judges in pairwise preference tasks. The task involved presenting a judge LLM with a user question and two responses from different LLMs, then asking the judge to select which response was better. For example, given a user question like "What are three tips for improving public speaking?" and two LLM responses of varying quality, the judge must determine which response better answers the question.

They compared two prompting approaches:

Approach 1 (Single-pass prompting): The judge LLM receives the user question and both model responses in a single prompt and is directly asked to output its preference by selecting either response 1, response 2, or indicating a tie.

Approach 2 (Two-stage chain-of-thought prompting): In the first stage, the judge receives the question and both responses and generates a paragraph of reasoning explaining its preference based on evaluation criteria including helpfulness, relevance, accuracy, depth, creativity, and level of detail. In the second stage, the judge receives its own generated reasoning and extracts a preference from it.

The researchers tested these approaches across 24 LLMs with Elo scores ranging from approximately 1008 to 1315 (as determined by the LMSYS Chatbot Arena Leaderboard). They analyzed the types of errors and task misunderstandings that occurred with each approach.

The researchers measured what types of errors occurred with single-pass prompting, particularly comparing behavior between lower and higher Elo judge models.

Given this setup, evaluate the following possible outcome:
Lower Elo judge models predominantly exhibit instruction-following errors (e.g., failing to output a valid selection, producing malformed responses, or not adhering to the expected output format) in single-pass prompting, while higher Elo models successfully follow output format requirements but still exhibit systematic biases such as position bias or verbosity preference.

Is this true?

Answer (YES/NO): NO